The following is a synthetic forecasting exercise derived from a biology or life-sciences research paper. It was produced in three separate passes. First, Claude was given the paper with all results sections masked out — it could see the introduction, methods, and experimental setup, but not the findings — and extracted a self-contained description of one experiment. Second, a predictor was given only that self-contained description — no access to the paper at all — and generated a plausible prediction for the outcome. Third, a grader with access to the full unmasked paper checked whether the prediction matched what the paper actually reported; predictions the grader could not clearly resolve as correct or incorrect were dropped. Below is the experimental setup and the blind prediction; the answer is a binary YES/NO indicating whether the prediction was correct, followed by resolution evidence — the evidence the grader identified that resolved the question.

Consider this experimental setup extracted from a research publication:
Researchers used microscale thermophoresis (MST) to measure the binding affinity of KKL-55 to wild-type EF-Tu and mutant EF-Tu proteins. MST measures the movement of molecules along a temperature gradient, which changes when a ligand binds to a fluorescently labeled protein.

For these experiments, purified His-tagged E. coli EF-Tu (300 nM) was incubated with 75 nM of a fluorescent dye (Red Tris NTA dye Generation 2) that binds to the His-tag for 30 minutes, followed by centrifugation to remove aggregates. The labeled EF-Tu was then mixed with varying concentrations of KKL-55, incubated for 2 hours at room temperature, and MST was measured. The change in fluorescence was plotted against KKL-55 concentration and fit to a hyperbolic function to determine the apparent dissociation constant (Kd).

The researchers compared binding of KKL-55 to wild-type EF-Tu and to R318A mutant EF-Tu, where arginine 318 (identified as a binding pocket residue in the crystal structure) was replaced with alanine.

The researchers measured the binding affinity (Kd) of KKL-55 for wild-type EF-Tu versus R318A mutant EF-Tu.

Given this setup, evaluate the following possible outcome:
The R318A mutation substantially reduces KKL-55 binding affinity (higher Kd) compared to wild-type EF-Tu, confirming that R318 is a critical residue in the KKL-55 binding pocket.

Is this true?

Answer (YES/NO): YES